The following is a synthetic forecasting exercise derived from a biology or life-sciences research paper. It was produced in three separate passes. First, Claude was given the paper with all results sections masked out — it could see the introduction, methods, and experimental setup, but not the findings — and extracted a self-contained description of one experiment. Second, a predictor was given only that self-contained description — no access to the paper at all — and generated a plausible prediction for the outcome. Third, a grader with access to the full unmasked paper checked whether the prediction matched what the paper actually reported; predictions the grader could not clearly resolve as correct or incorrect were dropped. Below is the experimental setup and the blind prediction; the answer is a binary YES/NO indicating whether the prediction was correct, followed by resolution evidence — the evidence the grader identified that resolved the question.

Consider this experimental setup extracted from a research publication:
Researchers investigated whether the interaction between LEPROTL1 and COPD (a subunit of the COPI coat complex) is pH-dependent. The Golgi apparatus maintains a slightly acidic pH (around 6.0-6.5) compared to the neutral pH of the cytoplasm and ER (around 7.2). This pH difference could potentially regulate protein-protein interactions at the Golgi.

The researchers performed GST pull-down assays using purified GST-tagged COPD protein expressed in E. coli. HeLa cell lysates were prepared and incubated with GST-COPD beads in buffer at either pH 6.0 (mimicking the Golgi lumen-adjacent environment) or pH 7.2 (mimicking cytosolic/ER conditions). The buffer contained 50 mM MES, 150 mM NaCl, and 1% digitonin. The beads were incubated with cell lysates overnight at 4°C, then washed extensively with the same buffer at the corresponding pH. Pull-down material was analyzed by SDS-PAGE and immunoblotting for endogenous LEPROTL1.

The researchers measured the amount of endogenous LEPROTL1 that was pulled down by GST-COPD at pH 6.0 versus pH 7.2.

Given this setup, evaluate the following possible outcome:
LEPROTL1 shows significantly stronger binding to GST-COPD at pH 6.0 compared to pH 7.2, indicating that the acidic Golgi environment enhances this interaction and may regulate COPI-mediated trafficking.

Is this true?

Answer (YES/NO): NO